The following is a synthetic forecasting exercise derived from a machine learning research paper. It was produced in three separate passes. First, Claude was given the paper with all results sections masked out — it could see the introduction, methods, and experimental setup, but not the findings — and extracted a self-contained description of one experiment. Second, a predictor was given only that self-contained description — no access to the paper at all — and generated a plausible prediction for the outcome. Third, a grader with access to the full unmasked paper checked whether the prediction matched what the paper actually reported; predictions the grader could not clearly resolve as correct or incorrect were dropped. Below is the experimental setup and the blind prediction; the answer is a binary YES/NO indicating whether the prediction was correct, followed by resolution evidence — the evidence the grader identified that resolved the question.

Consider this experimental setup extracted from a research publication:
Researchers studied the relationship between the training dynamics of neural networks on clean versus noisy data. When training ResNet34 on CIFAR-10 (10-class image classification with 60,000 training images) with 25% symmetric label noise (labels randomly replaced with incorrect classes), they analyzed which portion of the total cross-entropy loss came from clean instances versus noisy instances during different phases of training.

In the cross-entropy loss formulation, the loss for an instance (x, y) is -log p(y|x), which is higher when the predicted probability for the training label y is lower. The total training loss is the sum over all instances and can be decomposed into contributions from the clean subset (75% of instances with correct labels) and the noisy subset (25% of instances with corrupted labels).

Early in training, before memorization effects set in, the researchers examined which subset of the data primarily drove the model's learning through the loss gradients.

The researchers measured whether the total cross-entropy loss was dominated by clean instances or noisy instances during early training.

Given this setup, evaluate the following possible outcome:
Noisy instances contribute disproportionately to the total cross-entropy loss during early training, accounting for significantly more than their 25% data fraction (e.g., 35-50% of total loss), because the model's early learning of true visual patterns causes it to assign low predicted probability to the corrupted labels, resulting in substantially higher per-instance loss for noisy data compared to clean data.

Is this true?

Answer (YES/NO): NO